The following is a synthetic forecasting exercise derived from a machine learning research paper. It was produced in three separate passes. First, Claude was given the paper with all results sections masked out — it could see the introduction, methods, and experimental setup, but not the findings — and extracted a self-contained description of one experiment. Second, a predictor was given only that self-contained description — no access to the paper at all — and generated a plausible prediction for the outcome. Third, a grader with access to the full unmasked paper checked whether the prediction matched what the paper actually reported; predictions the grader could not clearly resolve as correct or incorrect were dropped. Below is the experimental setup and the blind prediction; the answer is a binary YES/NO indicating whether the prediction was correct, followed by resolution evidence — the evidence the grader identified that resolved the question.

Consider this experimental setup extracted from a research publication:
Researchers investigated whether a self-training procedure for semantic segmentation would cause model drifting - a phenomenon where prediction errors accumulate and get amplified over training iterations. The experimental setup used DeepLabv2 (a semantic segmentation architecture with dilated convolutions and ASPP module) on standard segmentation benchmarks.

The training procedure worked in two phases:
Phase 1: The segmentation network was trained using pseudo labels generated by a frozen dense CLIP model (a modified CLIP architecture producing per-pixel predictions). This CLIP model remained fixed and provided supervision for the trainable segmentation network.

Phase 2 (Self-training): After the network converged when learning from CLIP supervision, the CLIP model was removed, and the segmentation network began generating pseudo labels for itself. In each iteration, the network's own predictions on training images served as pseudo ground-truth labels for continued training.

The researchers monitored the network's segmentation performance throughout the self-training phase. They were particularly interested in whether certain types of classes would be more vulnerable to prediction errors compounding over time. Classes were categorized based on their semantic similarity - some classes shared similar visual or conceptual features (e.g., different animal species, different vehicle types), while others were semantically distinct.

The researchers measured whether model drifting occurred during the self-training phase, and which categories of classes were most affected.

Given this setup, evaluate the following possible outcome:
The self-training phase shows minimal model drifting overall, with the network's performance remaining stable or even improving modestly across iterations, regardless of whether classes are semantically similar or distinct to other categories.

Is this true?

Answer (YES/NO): NO